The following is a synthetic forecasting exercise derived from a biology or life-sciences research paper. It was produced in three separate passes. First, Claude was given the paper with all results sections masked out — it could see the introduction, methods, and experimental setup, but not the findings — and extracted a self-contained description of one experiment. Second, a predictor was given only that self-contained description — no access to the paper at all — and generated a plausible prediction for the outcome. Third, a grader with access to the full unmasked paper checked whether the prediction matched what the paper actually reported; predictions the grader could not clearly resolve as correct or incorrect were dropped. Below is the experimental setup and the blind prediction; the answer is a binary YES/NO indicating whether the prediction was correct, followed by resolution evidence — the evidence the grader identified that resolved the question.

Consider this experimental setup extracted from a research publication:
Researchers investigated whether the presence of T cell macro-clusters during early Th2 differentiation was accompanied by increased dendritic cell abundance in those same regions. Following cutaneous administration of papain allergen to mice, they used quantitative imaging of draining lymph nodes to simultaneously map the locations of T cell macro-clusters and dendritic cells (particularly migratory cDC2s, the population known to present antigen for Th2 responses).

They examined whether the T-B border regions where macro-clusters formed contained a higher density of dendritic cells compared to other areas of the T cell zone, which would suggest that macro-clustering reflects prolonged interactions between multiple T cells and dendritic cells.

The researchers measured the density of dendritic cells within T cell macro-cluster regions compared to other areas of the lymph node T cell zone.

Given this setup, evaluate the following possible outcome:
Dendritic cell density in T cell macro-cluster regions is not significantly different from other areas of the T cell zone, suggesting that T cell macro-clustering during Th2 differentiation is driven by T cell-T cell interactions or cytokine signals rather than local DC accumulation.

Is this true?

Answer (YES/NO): NO